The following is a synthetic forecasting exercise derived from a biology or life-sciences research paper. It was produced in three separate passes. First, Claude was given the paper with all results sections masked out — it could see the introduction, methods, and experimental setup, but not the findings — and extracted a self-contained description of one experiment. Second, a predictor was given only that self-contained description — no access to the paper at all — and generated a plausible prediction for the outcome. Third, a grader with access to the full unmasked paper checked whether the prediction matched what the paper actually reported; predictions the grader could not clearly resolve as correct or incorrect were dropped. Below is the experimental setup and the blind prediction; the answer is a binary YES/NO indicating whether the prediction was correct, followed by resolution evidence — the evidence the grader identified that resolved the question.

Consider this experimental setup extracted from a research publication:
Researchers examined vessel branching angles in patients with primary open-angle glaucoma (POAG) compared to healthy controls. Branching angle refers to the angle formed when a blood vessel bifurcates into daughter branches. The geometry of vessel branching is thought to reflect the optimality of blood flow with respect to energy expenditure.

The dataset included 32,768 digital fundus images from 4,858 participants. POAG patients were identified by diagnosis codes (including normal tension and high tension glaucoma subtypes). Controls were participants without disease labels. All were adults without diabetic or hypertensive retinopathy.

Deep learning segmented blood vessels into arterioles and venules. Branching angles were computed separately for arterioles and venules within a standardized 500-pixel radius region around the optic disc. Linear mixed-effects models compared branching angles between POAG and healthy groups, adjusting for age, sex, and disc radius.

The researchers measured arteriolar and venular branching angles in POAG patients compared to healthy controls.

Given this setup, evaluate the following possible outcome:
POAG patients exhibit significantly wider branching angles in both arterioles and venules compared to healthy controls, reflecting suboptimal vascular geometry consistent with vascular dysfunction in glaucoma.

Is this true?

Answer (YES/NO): NO